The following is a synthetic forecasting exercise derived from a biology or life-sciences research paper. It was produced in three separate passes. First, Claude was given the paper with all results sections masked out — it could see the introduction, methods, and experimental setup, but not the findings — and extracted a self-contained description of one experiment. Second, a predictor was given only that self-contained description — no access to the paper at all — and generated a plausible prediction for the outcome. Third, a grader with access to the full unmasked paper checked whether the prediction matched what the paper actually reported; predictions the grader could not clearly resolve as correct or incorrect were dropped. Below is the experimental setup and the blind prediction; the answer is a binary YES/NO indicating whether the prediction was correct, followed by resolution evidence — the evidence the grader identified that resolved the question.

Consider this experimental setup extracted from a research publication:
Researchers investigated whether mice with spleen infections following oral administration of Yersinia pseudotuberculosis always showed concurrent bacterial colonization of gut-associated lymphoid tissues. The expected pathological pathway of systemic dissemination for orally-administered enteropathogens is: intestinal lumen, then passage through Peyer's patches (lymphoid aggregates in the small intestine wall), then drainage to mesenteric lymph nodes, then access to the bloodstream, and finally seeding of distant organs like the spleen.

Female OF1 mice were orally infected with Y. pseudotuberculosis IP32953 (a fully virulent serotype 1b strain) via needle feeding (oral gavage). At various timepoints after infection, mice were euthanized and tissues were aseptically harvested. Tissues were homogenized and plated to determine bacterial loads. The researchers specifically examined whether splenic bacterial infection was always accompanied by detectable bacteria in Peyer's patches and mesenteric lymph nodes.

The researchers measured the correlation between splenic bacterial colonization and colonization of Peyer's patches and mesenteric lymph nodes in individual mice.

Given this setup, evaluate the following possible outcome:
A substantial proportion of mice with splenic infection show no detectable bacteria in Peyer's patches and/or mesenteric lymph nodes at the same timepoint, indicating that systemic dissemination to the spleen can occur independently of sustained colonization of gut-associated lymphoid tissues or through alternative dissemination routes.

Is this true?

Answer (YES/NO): YES